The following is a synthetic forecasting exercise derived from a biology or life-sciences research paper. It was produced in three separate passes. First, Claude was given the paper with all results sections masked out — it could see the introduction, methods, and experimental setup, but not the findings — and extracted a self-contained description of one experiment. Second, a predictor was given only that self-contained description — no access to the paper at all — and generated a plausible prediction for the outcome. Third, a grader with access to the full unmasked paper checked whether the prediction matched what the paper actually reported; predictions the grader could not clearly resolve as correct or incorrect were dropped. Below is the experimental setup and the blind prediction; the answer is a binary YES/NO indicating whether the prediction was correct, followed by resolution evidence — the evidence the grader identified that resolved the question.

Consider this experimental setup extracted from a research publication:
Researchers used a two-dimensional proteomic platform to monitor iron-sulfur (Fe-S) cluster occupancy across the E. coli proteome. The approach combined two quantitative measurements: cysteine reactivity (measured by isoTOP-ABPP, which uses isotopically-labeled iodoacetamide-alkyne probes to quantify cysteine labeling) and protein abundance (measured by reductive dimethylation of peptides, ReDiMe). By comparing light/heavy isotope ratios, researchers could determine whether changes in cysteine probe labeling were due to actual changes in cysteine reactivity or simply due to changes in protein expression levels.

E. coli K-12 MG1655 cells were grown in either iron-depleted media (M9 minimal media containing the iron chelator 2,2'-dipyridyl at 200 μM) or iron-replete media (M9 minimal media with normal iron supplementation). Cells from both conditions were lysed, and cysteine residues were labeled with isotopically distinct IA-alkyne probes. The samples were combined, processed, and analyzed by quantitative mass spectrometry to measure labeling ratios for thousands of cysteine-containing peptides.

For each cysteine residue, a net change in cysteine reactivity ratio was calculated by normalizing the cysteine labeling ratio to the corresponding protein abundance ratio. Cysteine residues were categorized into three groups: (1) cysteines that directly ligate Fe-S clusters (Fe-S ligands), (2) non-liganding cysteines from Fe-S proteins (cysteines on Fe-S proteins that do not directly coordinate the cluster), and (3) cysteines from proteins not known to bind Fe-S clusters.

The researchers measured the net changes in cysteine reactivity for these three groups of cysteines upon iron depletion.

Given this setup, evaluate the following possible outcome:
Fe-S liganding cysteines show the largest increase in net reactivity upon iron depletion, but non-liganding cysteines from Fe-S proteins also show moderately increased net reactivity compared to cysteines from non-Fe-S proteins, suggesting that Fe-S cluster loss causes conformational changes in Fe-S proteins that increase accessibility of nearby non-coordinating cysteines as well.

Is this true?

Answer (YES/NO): NO